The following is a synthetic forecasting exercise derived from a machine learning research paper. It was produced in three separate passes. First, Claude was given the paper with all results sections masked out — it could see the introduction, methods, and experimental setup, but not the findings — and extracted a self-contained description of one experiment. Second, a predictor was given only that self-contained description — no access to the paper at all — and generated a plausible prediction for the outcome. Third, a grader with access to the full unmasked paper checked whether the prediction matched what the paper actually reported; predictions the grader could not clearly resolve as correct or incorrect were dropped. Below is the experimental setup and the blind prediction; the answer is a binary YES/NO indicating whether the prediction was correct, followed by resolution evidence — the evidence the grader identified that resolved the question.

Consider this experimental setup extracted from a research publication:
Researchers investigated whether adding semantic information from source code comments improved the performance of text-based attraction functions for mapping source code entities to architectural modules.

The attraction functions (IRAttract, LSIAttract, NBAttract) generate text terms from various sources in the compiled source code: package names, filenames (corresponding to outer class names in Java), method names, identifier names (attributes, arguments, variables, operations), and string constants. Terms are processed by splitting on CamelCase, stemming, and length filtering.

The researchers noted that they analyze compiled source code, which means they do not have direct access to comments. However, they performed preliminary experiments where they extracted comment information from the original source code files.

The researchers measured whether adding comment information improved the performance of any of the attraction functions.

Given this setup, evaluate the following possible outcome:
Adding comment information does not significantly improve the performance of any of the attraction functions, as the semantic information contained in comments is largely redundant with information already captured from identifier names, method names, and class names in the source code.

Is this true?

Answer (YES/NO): YES